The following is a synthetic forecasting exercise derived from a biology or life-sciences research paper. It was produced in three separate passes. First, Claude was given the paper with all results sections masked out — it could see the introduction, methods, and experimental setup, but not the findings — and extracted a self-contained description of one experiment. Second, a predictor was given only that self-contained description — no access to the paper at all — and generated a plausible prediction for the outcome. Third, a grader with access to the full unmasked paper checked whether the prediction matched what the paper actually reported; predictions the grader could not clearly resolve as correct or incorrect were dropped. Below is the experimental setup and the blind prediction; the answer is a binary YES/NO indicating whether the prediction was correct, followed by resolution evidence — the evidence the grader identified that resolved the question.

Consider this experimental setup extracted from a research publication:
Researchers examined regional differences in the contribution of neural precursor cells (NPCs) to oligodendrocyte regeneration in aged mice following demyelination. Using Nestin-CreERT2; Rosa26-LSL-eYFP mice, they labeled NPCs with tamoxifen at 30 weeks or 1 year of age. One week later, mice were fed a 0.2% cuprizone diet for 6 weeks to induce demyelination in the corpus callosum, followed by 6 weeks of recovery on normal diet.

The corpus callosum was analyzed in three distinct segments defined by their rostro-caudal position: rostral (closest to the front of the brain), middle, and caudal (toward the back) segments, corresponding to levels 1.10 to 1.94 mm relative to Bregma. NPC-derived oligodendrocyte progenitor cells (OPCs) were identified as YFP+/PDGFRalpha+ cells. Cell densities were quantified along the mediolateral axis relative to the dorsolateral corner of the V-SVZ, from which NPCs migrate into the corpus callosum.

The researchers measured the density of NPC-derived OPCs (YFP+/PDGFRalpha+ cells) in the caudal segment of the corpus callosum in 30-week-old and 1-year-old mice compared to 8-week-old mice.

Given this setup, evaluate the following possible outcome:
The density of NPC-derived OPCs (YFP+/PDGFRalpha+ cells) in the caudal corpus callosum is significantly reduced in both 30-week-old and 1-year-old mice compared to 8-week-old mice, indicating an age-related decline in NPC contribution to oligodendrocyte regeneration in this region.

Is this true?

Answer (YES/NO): YES